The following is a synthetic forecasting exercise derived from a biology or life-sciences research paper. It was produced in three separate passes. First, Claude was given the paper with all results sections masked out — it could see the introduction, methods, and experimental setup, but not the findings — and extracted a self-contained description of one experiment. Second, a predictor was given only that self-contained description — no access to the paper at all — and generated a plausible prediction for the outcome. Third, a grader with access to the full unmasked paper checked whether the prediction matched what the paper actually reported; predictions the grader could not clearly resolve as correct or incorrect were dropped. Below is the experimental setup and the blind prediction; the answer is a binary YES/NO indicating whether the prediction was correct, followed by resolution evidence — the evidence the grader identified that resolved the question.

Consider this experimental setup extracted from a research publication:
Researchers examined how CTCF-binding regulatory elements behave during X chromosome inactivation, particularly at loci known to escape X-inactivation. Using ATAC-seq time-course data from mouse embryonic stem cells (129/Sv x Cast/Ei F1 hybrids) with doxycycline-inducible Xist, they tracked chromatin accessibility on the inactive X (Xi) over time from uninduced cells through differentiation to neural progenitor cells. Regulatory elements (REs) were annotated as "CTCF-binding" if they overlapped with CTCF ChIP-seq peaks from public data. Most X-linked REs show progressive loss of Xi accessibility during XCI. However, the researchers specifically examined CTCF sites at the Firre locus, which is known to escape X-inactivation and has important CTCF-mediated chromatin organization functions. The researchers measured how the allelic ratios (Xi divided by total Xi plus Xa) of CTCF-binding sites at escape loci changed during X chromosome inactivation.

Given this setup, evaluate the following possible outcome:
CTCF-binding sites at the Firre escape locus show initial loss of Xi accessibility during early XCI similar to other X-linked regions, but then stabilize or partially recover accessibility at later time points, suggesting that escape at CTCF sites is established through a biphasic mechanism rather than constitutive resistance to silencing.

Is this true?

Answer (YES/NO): NO